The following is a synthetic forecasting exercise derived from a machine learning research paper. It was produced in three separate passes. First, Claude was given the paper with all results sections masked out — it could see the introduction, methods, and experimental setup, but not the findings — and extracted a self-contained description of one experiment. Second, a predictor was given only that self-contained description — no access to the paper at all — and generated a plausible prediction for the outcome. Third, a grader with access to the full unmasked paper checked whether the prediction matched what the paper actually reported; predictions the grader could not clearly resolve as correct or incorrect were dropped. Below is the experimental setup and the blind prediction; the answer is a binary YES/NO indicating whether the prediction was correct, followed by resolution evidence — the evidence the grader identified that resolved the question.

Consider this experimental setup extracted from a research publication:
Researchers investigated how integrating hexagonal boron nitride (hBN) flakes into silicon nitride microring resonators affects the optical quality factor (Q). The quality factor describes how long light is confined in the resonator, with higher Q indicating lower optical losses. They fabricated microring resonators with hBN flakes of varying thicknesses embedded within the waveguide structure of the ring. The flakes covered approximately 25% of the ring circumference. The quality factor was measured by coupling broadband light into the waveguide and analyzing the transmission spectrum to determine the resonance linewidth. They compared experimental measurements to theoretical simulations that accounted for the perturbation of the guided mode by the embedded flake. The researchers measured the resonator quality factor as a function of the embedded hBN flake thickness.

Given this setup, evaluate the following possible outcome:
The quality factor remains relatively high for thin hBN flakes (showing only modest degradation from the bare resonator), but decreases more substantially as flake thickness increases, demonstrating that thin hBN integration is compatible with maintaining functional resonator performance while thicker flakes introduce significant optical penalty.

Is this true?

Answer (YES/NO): YES